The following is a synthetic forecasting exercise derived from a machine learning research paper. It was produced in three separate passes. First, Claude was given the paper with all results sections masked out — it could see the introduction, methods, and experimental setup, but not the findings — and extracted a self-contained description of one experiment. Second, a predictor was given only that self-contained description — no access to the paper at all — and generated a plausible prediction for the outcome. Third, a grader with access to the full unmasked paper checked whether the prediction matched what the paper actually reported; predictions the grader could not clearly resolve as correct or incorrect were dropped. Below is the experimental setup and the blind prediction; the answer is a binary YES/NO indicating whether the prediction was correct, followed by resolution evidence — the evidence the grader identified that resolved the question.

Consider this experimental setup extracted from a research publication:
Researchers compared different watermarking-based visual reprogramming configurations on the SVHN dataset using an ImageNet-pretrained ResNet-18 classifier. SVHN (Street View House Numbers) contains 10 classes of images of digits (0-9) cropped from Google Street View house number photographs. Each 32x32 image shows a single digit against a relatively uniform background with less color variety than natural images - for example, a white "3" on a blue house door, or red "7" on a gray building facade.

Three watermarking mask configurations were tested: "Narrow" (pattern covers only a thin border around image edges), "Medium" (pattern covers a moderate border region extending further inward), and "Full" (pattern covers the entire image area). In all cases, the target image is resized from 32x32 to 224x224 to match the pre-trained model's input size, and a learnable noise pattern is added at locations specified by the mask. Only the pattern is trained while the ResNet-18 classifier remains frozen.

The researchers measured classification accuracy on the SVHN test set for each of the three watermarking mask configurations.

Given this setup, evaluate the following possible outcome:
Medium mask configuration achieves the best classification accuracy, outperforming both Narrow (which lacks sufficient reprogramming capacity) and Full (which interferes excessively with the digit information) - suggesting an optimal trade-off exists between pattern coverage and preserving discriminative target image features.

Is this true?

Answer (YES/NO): NO